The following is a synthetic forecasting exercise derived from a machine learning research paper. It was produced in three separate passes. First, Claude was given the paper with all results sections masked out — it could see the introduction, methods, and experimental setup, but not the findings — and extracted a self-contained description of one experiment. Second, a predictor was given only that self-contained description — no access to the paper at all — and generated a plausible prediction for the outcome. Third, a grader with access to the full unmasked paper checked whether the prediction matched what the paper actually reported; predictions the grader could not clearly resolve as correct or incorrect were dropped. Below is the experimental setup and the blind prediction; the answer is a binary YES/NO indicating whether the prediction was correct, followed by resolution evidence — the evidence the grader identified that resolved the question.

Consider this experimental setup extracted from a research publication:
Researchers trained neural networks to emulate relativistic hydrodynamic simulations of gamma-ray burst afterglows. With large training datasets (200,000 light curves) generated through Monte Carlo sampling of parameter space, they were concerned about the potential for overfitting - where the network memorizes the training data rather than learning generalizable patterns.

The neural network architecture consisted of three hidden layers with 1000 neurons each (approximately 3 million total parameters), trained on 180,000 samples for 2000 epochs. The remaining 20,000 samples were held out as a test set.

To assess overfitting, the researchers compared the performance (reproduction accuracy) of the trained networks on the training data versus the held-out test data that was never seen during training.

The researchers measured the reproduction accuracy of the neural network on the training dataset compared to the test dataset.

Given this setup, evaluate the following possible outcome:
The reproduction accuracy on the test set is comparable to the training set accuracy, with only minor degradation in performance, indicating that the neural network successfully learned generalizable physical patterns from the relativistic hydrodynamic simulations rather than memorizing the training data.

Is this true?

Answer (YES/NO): YES